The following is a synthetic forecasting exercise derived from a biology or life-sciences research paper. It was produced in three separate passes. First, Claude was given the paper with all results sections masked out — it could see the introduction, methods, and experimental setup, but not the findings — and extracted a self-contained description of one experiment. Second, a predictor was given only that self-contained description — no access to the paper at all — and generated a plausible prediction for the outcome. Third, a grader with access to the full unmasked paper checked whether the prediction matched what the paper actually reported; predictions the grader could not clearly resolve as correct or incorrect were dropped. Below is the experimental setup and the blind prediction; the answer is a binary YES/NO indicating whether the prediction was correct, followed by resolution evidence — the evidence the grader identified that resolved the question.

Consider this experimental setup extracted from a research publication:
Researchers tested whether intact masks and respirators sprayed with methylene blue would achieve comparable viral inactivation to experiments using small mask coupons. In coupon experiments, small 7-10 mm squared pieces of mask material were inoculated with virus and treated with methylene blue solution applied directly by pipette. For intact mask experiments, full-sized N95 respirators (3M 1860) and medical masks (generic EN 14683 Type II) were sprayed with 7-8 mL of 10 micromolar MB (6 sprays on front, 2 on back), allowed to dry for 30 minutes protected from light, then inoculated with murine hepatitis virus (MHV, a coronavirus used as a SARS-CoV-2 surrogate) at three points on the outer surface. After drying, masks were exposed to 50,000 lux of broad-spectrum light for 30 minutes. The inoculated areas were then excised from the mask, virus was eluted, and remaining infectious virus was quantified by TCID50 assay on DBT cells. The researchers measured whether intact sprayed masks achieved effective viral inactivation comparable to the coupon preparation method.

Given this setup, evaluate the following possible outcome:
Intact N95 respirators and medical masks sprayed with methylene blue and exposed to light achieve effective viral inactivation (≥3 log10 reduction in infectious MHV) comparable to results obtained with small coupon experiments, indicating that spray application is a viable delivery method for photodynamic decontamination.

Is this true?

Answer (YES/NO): YES